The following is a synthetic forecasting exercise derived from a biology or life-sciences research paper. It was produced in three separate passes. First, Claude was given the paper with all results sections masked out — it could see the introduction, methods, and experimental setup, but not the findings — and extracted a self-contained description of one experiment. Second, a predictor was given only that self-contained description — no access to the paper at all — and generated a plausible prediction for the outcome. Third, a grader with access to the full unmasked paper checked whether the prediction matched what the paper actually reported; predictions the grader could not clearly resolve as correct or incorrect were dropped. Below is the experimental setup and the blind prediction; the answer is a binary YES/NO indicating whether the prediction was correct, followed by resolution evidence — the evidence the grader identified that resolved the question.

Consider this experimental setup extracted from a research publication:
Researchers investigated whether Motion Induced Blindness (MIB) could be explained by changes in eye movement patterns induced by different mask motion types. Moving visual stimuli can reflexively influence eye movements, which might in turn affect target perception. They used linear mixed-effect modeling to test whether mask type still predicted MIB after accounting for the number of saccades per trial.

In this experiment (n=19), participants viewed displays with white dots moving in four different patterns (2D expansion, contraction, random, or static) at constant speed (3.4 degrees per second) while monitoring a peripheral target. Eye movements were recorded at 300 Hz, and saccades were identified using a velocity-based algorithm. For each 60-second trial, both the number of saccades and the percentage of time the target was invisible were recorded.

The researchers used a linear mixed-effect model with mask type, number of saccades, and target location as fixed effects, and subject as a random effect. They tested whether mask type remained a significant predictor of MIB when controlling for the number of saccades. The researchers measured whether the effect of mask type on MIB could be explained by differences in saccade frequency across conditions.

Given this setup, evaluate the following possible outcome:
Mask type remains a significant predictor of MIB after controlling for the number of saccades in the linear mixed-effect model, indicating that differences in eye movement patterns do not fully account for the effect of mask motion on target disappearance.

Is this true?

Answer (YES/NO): YES